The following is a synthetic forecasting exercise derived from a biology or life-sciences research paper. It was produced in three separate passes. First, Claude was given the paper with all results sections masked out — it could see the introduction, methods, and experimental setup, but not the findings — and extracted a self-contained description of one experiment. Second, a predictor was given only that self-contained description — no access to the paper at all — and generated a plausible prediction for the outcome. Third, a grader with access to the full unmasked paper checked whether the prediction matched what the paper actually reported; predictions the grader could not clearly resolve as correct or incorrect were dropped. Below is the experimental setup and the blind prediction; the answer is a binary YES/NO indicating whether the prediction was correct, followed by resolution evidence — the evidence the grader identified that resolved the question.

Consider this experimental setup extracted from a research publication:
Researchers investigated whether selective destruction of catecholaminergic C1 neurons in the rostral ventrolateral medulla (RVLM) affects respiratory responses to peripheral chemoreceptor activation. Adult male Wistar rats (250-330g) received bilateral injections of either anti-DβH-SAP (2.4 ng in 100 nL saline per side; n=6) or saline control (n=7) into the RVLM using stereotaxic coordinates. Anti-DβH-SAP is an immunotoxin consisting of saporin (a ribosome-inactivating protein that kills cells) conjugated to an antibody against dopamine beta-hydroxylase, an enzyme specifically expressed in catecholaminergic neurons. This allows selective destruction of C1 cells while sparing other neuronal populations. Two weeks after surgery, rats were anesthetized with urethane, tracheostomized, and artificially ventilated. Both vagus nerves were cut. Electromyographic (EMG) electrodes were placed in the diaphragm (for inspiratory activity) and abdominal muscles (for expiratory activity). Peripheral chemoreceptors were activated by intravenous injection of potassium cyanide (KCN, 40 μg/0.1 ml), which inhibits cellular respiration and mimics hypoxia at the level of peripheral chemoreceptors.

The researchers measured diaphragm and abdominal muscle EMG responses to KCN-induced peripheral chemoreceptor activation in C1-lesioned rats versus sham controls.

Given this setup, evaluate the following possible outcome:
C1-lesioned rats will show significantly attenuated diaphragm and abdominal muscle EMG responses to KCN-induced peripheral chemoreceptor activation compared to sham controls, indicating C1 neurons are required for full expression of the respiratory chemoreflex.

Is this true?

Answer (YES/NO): YES